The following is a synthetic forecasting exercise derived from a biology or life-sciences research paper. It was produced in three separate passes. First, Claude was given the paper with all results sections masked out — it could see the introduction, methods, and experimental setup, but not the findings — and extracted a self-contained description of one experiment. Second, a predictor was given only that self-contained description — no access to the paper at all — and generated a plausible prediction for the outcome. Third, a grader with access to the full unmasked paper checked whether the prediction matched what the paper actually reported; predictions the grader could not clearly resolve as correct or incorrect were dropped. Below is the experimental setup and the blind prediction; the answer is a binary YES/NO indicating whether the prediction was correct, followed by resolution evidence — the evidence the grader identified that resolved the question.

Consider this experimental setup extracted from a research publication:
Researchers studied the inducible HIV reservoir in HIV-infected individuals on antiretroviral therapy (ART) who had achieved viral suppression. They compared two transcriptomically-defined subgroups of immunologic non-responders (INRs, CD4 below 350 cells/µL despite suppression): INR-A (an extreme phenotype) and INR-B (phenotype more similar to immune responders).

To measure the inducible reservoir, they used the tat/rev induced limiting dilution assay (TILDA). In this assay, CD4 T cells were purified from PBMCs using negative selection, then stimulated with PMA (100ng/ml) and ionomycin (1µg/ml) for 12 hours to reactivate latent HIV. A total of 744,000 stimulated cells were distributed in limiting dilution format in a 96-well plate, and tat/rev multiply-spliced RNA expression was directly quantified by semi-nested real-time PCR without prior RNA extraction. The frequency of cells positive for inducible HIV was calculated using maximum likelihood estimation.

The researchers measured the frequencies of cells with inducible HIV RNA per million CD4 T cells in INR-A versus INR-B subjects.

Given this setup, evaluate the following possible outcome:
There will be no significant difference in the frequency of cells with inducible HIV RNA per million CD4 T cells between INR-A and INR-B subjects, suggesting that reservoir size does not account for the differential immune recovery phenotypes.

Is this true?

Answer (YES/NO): NO